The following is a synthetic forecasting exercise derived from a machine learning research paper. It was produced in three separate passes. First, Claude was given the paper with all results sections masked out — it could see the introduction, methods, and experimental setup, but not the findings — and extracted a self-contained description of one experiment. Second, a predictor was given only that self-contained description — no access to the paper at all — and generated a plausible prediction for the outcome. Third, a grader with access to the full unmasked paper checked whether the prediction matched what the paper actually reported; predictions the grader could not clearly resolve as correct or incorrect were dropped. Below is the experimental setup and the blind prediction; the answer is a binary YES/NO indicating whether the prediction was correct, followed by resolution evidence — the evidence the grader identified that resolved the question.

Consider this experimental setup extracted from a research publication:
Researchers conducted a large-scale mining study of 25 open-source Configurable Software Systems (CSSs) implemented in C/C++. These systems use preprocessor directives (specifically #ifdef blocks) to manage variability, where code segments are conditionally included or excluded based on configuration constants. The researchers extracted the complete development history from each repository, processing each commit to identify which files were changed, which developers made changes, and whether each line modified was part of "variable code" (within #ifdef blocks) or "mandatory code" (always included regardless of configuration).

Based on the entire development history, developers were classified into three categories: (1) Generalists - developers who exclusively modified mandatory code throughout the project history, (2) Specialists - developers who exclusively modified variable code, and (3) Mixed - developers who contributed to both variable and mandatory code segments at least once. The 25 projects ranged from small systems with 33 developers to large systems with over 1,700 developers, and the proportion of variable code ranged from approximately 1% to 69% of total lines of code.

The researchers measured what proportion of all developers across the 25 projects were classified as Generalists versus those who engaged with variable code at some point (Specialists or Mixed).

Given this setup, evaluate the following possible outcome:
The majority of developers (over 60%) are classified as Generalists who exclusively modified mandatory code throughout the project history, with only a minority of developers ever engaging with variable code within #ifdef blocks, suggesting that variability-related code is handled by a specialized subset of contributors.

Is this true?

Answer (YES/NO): NO